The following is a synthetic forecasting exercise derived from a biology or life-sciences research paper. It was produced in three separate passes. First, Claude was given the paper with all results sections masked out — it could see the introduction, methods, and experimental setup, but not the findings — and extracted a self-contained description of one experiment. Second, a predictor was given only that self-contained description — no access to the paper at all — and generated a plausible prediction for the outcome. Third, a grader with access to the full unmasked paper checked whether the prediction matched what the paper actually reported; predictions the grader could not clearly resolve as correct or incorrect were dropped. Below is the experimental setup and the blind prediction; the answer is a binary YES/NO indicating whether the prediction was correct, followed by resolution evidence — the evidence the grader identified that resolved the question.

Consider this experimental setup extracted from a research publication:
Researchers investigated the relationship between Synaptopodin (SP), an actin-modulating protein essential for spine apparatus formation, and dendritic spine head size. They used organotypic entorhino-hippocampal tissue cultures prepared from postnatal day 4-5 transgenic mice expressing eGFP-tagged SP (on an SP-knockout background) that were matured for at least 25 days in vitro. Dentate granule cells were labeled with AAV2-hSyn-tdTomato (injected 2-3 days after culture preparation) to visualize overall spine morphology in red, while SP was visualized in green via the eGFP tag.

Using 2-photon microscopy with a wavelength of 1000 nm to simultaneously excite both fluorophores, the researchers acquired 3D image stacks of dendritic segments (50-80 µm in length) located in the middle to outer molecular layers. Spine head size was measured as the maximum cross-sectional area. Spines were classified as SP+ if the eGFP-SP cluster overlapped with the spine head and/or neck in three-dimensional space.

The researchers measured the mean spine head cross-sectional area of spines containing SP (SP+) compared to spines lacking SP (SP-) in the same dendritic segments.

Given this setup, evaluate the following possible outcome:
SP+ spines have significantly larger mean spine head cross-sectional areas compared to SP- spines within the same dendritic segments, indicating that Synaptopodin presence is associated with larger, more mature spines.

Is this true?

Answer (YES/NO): YES